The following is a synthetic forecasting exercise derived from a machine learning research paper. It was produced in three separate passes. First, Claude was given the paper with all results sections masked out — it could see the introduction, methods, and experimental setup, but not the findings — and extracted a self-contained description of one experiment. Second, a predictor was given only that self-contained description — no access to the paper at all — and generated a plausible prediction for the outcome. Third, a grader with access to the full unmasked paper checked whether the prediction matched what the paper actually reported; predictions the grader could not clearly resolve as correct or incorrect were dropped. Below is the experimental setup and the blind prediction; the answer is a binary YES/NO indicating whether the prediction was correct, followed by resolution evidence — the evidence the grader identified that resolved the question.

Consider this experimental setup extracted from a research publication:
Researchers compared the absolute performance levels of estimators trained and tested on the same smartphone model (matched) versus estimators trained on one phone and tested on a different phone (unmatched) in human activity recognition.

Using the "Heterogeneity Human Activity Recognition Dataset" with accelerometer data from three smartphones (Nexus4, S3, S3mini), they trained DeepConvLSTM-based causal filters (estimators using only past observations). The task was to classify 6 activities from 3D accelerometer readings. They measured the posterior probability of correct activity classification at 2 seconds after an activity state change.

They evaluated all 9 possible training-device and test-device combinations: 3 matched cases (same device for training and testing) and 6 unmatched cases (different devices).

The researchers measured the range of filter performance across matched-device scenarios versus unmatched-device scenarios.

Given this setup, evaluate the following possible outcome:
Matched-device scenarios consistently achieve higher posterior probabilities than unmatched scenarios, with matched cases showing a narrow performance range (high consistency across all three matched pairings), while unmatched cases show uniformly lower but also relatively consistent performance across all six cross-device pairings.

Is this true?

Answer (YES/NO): NO